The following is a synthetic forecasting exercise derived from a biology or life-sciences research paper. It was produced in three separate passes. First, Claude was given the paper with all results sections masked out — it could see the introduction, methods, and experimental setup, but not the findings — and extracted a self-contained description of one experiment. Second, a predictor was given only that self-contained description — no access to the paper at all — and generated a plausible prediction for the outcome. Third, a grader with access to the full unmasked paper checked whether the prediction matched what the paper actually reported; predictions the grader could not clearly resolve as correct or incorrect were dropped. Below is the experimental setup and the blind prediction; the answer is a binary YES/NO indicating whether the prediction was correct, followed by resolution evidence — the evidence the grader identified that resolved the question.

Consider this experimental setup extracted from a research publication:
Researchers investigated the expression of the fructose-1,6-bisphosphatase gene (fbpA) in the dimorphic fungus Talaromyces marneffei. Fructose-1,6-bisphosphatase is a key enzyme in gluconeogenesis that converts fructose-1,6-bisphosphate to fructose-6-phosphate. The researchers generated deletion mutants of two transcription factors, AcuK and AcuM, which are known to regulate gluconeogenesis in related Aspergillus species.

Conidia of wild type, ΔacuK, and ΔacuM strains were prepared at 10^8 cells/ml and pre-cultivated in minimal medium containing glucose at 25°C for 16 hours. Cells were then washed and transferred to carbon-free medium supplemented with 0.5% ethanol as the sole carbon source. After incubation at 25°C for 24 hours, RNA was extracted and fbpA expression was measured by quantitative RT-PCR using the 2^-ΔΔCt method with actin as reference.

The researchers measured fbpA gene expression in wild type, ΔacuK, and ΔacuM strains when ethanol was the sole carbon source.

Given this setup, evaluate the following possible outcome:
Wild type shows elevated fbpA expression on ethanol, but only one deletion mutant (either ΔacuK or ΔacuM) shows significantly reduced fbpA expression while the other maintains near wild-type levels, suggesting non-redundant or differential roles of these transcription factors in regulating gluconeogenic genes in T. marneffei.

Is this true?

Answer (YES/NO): YES